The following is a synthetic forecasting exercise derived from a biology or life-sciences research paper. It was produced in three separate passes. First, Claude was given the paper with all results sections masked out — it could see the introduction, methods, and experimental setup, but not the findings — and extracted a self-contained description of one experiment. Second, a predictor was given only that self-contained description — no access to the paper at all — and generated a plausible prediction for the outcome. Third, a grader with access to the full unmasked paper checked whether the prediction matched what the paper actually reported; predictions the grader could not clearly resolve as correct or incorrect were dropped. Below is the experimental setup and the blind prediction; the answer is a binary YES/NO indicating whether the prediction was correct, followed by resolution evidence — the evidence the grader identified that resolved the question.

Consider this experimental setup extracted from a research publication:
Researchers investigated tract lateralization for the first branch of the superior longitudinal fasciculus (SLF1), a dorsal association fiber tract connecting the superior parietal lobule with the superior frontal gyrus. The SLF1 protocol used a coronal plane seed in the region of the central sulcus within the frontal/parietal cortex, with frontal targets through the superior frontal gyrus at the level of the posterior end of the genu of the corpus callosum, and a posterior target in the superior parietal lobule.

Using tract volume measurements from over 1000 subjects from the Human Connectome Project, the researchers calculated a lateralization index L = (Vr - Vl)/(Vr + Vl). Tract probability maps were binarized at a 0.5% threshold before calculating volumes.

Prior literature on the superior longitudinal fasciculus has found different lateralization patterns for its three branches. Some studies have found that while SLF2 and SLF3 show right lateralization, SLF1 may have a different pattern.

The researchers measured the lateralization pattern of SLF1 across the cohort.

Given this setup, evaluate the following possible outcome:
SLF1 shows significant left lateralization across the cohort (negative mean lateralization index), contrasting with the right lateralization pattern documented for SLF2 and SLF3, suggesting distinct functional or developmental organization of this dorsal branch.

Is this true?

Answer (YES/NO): NO